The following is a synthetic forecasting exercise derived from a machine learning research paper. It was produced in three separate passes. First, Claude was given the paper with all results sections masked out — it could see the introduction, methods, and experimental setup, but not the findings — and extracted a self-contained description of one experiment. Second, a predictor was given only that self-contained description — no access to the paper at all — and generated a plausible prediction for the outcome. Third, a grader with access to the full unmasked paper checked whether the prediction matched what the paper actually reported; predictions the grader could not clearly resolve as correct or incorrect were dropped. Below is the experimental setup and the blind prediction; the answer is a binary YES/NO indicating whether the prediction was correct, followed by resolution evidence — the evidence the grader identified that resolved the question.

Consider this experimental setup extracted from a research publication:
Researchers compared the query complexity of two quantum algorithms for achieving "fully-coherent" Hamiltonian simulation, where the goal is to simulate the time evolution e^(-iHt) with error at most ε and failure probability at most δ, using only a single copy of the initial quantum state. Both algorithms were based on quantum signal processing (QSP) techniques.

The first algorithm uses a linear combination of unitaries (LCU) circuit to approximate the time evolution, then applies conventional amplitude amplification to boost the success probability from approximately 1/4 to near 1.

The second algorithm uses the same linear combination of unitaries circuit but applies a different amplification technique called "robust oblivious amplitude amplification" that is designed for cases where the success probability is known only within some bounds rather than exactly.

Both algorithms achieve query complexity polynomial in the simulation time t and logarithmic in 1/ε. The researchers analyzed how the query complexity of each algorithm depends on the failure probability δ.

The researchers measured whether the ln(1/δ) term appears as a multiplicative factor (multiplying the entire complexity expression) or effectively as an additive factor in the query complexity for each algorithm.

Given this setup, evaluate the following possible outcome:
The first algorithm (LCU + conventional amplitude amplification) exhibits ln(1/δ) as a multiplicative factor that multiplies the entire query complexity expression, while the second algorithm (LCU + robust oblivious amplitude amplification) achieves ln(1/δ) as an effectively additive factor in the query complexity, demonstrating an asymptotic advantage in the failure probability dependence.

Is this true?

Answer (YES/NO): YES